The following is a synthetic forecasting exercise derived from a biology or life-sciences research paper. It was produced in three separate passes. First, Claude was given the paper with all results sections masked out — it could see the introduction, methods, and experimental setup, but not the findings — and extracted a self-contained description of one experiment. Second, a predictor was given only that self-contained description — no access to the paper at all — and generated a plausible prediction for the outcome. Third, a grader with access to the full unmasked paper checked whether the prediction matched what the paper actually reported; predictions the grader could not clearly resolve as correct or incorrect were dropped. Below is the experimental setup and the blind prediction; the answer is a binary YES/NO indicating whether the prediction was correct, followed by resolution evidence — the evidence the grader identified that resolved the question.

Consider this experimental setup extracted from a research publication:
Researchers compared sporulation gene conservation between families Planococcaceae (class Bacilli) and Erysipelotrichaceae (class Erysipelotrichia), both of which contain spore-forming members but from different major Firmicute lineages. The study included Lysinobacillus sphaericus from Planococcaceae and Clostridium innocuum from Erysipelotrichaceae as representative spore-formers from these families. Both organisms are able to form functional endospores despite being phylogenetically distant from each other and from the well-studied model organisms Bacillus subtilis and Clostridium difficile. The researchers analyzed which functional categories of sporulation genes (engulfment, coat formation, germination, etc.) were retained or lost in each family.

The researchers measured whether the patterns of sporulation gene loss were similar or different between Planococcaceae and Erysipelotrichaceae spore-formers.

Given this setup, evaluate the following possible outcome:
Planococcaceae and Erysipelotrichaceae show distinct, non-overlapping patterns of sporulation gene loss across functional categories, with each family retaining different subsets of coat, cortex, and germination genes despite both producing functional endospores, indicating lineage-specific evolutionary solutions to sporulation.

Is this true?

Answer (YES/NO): NO